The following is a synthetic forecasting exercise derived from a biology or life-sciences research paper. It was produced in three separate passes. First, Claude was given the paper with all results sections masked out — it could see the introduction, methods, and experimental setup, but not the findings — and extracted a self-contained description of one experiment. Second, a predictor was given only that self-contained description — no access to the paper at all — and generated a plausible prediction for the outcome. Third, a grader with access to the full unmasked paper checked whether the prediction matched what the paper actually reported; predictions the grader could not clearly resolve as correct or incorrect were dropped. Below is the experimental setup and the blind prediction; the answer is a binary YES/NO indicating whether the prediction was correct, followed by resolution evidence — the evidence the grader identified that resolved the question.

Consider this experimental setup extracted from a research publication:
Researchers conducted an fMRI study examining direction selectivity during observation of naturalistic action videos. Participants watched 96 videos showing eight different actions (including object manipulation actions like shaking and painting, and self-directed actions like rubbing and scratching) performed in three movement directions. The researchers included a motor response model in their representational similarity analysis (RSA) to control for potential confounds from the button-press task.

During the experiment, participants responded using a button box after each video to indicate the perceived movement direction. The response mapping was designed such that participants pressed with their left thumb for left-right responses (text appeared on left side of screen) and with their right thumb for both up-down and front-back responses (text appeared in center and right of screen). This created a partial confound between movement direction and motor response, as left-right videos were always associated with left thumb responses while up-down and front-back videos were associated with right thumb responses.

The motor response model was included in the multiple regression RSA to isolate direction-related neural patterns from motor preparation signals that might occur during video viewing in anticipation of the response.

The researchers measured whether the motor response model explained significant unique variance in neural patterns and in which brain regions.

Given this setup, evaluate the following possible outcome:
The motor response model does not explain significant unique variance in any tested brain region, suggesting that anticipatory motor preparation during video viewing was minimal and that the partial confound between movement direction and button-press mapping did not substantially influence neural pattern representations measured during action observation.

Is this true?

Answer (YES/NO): NO